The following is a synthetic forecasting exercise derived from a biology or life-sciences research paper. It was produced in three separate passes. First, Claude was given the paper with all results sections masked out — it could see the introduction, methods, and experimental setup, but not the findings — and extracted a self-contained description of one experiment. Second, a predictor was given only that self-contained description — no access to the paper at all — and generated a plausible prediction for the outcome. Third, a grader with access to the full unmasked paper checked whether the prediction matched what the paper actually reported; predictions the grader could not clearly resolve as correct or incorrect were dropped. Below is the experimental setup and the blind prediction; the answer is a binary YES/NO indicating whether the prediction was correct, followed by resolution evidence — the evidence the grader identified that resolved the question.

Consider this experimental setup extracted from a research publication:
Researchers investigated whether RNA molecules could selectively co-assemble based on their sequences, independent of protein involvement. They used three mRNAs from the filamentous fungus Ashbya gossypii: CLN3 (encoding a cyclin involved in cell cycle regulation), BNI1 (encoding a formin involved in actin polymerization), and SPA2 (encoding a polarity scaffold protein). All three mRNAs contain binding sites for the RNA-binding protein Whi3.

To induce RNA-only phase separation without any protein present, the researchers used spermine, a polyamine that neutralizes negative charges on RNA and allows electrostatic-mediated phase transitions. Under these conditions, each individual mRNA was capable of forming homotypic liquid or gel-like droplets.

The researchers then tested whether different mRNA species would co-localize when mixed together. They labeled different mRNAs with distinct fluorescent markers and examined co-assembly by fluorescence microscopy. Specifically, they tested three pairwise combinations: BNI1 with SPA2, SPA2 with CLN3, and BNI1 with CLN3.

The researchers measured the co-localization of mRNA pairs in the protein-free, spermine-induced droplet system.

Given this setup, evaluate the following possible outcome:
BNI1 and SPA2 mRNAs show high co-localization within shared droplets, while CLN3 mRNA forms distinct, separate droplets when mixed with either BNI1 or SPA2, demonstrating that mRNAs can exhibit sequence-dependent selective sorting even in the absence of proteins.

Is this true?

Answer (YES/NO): YES